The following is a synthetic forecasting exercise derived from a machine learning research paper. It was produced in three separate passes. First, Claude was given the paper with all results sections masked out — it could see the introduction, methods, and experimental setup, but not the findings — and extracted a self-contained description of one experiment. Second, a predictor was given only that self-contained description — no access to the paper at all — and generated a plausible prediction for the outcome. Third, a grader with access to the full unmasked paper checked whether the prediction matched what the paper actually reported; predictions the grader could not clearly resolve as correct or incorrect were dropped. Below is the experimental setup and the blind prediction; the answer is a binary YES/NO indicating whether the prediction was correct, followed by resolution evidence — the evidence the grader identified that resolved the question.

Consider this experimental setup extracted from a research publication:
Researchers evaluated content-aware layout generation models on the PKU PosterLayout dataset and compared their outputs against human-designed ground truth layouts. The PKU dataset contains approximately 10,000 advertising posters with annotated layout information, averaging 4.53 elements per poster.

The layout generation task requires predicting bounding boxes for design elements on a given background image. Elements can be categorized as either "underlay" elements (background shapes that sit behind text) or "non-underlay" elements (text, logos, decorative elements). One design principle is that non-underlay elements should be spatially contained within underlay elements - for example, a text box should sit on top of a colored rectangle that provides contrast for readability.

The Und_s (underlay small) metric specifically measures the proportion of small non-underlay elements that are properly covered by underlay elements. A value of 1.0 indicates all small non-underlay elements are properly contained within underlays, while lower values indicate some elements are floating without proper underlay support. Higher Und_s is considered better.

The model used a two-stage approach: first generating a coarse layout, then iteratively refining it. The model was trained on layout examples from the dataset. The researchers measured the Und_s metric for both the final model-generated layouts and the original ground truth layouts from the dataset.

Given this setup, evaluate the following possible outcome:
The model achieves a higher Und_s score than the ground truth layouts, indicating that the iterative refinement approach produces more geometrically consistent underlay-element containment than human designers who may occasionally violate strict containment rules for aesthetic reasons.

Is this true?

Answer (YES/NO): YES